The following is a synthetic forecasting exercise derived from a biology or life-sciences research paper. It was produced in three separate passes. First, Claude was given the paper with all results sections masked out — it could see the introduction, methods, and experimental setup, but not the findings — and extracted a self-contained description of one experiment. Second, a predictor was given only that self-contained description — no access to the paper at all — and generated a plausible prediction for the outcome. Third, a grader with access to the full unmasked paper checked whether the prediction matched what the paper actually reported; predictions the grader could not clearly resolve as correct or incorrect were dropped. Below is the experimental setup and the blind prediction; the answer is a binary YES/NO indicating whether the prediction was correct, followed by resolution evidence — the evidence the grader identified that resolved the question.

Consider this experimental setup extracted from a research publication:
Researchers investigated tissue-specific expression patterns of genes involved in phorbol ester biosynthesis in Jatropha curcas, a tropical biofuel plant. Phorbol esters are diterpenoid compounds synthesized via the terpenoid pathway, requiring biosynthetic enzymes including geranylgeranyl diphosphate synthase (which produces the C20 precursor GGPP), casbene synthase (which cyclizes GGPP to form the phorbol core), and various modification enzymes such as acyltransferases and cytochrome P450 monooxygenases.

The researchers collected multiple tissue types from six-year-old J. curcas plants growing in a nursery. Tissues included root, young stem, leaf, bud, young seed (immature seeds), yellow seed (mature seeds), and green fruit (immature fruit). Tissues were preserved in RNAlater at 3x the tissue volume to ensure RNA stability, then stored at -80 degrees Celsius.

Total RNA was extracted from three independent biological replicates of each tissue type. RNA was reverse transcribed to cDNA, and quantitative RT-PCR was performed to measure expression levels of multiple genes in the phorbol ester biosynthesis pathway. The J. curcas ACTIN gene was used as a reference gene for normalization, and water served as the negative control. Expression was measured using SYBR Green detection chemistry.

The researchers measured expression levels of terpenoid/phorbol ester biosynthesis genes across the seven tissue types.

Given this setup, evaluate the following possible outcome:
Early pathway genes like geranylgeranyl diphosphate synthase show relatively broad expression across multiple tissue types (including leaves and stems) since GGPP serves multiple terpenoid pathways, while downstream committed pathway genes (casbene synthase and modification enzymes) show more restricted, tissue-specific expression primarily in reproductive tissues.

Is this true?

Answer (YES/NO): NO